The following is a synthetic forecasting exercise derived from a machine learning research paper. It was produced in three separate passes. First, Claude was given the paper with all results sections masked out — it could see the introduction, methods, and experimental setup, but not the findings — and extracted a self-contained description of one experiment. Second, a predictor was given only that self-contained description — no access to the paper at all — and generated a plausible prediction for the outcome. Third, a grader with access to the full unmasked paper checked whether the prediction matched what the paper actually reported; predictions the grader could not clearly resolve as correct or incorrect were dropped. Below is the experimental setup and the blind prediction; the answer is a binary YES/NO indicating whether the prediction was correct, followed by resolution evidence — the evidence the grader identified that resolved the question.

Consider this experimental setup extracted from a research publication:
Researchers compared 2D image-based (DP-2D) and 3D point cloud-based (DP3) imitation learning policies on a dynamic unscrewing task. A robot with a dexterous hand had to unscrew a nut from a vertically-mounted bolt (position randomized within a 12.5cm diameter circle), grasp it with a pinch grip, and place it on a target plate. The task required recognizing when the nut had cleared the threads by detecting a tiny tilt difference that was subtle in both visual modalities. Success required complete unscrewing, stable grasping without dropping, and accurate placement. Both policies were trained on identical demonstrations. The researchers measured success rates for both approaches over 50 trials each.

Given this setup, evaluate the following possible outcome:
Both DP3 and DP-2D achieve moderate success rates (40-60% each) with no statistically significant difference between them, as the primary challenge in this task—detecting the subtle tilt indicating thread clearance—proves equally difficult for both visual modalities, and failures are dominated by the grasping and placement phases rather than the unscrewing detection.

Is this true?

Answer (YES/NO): NO